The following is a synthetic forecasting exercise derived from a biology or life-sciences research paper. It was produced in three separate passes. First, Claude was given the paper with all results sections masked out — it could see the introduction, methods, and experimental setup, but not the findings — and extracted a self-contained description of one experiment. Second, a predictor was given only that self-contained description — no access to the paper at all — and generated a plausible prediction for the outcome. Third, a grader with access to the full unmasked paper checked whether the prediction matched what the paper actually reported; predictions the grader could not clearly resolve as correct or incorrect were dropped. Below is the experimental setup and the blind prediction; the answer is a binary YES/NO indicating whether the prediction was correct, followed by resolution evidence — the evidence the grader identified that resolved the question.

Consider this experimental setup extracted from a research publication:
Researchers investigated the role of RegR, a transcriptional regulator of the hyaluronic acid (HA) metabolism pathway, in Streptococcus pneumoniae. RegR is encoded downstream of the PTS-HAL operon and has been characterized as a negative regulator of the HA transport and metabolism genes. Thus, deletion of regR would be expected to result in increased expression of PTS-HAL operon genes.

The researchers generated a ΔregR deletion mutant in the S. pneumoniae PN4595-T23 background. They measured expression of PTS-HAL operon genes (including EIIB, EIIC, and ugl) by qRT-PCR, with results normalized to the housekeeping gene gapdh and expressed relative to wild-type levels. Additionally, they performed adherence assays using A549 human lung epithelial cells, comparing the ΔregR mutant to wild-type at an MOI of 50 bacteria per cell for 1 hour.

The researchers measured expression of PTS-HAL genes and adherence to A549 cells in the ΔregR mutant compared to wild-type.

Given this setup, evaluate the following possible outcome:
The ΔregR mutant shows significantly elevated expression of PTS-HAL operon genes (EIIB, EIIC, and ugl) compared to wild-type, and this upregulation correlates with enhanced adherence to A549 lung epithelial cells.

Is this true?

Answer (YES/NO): NO